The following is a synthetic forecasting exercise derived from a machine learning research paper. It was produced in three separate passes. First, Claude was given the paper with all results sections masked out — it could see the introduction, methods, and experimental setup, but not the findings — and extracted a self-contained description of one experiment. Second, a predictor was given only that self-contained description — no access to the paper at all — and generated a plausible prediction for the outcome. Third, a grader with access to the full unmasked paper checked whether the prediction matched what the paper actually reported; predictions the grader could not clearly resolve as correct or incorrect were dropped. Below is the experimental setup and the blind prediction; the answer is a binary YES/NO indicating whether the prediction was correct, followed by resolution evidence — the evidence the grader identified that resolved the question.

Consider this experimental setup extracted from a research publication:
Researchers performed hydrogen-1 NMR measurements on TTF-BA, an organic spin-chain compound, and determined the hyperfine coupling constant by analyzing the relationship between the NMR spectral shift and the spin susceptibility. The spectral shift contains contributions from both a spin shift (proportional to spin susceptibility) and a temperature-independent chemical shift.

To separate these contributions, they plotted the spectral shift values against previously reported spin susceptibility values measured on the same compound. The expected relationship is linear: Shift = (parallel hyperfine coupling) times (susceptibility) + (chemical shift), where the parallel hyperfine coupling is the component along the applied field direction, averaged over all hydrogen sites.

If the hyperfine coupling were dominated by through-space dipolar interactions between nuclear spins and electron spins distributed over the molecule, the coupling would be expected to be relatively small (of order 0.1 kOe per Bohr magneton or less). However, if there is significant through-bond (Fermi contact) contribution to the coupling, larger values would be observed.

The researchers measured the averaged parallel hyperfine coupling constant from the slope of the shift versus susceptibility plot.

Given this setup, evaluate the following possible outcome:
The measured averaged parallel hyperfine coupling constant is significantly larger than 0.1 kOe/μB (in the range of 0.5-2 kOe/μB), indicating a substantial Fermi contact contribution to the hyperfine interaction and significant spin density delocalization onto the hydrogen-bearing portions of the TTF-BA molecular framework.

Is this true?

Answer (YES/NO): YES